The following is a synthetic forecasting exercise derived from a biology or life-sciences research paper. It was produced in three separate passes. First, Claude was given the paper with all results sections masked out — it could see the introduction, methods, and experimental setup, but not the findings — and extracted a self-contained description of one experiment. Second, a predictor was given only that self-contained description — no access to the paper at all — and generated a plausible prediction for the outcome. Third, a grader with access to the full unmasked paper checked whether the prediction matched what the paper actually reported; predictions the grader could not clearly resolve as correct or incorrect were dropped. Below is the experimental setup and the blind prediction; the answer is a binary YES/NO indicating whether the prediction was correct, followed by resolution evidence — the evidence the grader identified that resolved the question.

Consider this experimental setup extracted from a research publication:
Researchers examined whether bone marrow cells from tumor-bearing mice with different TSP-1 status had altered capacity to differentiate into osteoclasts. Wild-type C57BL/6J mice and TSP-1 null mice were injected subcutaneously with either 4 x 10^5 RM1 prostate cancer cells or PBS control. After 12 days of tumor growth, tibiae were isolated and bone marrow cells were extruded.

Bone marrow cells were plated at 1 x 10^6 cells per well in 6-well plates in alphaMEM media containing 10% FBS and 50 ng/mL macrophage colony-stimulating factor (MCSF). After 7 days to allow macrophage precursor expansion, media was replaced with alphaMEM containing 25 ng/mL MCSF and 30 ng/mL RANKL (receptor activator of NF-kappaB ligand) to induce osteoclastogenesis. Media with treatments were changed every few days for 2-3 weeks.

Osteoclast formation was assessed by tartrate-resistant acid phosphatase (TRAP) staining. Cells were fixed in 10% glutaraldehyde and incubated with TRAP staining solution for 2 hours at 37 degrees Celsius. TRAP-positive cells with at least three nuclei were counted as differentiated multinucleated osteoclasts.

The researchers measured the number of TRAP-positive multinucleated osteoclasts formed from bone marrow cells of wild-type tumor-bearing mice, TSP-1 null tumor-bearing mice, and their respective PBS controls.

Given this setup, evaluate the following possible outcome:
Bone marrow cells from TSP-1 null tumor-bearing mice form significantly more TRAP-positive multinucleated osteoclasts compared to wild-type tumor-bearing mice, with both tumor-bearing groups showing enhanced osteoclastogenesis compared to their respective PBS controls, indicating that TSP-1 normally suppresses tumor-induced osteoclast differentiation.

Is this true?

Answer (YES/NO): YES